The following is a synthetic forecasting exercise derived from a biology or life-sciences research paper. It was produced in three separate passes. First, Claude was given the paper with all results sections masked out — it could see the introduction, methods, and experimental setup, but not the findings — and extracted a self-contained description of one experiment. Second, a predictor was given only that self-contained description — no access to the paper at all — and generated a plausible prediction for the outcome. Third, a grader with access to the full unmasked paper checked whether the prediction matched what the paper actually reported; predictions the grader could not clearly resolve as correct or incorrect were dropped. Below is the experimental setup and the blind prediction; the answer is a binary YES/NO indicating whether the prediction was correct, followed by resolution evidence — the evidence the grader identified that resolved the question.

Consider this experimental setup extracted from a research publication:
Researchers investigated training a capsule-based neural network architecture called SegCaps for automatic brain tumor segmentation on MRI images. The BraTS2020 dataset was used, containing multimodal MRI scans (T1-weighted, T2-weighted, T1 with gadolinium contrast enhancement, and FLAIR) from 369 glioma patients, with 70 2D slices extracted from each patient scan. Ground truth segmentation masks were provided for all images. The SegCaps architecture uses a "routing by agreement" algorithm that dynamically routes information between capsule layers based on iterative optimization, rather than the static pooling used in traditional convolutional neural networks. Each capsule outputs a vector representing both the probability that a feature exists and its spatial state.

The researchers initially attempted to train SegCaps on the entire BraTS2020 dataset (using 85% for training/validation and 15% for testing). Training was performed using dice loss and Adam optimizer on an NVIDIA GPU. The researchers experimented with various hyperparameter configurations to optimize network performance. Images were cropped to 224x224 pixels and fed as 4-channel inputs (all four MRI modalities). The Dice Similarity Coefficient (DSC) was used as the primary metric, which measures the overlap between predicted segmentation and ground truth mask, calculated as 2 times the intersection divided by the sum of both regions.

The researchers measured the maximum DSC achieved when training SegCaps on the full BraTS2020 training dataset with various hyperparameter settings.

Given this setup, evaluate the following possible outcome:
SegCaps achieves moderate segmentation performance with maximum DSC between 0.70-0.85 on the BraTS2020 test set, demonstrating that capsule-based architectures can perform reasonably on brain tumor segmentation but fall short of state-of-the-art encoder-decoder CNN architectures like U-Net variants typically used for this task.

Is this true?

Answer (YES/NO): NO